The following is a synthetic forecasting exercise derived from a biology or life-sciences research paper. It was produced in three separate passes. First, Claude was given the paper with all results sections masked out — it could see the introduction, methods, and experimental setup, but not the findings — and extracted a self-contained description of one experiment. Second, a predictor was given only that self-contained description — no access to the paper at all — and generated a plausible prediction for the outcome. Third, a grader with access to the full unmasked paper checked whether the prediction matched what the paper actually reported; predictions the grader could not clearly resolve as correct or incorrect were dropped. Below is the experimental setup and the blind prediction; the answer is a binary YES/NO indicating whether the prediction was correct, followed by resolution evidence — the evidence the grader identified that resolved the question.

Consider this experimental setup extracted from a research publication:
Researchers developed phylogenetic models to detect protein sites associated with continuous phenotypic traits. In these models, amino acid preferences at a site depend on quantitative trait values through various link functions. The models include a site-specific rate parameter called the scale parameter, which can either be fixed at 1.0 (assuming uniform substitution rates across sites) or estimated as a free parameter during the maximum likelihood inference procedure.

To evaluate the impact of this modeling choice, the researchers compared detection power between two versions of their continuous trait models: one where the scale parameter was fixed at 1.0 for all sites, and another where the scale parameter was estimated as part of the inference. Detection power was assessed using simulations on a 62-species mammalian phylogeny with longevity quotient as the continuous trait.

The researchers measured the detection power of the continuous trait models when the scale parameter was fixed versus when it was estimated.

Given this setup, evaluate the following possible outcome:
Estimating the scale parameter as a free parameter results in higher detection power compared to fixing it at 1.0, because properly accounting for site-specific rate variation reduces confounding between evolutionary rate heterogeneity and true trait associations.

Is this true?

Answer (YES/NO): YES